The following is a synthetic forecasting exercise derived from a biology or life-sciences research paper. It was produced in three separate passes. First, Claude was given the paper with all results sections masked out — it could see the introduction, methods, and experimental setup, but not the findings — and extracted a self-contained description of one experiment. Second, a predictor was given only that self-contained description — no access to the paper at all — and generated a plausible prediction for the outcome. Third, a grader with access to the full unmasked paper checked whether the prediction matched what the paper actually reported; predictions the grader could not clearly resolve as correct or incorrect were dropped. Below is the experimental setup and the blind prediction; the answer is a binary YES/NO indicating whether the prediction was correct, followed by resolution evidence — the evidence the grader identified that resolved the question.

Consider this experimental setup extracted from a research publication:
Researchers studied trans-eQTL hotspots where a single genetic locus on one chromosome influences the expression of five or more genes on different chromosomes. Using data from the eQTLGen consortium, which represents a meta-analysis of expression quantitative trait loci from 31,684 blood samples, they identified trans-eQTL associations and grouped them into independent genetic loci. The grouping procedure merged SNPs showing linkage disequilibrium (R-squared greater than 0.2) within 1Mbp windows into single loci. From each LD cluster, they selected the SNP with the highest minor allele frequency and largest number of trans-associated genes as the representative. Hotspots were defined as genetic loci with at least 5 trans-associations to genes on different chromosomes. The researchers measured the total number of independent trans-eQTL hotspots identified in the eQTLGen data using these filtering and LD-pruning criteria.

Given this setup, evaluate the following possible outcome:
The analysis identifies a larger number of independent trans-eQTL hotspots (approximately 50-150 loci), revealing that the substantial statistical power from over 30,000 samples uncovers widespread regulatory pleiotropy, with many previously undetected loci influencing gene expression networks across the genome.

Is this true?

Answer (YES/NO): NO